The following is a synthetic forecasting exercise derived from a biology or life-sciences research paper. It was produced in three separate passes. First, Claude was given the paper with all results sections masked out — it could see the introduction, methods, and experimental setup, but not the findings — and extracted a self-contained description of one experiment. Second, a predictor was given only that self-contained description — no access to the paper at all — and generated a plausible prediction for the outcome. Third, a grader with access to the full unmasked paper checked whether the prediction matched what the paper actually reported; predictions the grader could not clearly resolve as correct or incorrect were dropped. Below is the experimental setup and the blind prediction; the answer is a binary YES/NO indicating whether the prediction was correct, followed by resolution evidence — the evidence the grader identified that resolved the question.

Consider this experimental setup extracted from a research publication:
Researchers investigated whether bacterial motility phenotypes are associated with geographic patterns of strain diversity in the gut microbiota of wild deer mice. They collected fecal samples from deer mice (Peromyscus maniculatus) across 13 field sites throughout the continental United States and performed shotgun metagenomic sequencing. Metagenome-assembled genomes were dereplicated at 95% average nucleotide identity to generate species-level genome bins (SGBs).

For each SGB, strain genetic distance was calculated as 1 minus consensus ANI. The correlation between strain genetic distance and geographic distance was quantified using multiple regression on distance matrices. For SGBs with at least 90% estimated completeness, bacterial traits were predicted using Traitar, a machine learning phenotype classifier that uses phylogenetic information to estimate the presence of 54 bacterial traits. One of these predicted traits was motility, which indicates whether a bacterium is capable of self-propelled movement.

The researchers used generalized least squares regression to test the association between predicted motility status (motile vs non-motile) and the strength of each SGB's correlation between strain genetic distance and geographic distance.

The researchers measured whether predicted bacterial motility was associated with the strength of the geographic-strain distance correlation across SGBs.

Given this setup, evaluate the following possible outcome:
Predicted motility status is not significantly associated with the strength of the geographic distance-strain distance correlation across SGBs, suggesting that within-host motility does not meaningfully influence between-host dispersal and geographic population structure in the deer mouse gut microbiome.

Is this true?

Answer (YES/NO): YES